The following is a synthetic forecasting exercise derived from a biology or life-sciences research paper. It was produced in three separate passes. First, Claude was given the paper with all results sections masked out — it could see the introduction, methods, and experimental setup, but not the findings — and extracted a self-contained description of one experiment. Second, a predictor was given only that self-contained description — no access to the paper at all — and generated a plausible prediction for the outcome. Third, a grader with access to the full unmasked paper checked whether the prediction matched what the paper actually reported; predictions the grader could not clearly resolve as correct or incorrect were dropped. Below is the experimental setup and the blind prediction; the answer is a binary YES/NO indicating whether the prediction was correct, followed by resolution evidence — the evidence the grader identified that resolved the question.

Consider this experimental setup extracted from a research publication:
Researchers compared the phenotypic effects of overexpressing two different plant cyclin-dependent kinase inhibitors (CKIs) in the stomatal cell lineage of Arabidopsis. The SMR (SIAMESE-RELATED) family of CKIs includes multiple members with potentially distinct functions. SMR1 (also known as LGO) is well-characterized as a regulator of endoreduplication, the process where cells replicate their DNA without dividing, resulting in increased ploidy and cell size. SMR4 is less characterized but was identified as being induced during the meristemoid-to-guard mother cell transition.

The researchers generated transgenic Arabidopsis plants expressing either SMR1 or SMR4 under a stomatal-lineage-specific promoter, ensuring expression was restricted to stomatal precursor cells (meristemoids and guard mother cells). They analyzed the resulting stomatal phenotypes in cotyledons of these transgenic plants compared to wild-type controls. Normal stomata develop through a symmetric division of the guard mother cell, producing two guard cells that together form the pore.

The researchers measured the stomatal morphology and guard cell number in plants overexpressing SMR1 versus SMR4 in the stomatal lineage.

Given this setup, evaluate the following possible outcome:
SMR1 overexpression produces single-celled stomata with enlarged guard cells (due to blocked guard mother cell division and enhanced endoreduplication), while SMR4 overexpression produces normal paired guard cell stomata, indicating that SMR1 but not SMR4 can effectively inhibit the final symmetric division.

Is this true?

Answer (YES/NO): NO